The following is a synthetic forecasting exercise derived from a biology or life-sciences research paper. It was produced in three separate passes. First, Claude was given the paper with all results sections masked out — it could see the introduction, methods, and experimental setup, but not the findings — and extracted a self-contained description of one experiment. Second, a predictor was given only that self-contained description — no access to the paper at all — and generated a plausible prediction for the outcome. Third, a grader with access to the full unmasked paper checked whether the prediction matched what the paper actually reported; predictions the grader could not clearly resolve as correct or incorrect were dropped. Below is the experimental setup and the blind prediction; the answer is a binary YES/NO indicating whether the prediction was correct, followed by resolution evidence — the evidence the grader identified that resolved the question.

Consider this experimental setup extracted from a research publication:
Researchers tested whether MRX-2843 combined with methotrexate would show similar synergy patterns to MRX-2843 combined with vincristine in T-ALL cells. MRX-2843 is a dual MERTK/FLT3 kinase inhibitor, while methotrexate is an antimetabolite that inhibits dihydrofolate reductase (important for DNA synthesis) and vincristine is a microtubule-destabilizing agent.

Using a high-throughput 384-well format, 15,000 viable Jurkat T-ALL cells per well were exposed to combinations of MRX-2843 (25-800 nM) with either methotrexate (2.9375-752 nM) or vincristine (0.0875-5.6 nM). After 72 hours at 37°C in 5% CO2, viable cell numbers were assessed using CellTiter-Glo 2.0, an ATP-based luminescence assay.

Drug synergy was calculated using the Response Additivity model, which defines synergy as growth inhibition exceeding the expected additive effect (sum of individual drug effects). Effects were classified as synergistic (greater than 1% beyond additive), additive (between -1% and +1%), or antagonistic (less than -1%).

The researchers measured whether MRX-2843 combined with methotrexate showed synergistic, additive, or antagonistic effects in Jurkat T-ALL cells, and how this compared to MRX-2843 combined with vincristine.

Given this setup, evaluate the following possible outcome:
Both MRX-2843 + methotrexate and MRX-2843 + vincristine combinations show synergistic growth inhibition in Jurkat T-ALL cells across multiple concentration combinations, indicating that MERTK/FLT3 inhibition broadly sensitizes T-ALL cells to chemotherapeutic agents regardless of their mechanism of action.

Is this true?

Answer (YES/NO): NO